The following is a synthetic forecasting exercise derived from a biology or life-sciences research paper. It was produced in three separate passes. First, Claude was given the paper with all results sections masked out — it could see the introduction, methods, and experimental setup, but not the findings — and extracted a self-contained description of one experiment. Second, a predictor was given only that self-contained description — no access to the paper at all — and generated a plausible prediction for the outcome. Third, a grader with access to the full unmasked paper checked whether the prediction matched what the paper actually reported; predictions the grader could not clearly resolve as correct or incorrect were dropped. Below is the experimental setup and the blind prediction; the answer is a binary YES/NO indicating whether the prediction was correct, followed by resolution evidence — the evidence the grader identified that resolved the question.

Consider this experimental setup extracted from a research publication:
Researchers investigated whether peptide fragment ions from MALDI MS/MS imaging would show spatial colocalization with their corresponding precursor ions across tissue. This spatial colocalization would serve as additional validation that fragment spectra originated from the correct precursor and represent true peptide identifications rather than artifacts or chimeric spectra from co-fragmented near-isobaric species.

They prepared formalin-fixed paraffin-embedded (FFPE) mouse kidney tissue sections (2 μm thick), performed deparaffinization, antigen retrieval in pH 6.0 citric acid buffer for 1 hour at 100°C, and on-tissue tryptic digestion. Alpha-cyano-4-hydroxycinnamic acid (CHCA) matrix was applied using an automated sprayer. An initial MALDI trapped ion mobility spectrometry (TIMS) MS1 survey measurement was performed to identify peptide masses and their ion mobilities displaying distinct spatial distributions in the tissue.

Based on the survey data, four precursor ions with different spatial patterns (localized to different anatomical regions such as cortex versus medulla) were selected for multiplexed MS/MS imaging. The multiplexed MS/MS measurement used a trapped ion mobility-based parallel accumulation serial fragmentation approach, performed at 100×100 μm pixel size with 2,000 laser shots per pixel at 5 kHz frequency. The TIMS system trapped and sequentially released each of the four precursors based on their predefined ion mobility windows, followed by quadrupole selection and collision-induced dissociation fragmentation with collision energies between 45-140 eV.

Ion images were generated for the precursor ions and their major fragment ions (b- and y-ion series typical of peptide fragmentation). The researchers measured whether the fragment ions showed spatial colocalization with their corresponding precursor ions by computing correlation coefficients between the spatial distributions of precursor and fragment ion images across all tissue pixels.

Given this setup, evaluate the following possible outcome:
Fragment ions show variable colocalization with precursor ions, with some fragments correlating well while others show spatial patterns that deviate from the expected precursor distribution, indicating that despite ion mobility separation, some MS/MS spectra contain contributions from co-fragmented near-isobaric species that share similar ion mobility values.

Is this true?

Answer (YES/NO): NO